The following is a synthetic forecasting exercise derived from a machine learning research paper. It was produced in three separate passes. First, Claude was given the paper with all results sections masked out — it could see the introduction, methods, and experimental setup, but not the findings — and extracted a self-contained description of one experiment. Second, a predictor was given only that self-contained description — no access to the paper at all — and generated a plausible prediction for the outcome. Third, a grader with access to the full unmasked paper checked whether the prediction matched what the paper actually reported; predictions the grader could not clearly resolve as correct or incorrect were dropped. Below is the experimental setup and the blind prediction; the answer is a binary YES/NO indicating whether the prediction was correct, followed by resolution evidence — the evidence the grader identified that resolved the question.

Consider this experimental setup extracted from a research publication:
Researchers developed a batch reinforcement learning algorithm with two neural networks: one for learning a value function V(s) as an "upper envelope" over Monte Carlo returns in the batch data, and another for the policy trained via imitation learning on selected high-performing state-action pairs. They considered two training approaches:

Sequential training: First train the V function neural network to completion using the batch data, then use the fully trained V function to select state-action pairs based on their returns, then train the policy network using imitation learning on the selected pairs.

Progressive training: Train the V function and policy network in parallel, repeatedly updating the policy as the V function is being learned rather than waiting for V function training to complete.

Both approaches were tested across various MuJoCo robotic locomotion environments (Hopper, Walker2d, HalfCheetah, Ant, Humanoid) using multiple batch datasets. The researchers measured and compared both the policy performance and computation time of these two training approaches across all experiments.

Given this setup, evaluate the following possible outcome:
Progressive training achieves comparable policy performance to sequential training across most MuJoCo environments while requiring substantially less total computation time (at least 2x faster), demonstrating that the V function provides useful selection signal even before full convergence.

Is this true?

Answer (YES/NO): NO